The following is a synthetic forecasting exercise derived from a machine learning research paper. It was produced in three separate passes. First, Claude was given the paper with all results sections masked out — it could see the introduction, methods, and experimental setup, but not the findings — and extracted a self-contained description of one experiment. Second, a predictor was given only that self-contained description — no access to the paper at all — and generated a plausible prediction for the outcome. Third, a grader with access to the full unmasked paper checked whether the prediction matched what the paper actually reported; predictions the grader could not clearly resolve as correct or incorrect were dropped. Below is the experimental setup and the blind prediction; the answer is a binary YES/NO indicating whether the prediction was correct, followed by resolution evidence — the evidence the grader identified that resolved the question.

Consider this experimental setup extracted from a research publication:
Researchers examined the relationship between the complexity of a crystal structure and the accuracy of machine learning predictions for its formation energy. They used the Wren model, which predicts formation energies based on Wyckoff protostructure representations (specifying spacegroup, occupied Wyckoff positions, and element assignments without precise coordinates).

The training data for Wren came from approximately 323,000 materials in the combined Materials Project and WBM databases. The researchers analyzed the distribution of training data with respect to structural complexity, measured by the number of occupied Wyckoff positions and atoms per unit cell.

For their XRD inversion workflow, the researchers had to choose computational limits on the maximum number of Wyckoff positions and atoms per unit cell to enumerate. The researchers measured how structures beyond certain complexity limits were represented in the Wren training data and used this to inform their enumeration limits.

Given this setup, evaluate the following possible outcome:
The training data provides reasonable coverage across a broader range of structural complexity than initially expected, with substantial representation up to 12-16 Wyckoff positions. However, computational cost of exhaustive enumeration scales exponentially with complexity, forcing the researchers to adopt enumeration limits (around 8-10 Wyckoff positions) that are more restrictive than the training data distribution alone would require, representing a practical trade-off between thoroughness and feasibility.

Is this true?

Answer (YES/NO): NO